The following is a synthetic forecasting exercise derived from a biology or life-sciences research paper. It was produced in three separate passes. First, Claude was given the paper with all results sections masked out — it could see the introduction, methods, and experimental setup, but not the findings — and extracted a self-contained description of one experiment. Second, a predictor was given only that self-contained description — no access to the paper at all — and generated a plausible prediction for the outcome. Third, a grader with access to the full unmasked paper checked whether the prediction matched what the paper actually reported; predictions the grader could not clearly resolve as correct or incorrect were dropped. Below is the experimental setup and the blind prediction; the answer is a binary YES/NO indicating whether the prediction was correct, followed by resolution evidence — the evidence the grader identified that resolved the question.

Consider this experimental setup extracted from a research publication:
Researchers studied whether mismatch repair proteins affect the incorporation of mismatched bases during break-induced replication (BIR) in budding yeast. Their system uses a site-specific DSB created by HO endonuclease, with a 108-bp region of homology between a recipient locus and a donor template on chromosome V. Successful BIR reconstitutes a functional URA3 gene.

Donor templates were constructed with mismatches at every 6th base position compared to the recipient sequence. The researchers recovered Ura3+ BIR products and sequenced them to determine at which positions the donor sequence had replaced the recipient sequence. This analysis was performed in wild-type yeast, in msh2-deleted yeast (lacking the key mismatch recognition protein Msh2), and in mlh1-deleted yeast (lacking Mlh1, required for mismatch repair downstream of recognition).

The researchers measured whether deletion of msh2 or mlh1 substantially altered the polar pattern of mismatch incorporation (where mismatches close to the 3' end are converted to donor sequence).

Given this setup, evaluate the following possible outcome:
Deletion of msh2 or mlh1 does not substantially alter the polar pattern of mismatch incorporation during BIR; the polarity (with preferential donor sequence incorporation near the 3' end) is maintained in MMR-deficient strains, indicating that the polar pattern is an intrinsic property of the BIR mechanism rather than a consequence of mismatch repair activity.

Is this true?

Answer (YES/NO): YES